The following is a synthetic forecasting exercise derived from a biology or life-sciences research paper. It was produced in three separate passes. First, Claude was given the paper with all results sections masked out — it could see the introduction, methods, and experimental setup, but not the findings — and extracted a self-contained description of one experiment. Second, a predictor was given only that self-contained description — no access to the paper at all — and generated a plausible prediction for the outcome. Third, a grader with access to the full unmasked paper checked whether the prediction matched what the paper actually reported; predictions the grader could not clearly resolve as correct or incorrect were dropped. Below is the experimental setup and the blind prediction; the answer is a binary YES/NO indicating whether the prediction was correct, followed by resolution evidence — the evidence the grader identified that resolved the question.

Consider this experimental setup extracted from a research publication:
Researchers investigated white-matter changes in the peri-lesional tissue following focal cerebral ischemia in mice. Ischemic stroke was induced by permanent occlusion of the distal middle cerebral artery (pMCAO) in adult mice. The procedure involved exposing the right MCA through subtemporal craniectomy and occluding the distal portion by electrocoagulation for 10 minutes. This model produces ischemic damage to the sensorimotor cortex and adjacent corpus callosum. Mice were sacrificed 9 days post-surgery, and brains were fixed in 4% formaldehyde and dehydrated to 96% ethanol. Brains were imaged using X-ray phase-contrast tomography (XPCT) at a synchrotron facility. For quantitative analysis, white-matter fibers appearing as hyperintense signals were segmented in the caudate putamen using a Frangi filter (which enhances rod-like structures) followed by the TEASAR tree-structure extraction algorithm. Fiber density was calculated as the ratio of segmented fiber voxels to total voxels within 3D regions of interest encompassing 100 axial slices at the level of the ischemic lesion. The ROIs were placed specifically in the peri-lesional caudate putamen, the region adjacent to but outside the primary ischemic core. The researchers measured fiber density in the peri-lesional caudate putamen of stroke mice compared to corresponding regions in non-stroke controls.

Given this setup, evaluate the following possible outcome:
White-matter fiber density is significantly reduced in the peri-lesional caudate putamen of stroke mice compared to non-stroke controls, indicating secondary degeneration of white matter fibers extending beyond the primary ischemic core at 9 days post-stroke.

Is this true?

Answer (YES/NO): NO